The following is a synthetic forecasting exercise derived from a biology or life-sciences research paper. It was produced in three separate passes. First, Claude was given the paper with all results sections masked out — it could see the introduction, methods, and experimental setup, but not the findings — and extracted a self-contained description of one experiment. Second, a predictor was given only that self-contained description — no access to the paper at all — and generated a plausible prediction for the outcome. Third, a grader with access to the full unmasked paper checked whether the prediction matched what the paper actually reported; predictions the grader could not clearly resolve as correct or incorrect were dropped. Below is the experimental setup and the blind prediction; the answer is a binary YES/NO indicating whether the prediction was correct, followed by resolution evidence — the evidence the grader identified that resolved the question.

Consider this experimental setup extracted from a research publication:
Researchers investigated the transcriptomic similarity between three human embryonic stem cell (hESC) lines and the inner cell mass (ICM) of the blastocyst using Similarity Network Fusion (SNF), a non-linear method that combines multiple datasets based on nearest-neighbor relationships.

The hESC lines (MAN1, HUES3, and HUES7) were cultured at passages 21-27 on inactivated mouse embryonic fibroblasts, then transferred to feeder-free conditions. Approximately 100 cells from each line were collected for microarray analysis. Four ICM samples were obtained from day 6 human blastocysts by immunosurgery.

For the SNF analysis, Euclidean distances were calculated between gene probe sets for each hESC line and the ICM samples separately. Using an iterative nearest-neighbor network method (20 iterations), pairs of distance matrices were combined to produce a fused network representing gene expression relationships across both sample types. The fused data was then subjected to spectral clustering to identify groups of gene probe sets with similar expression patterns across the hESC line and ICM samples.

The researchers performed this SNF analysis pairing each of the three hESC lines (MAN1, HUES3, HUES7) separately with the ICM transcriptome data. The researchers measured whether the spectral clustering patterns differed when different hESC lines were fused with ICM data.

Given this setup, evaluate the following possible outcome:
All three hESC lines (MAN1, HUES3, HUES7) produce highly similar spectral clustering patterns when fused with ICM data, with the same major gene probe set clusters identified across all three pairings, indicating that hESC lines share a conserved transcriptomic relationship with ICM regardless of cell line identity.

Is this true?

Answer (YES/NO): NO